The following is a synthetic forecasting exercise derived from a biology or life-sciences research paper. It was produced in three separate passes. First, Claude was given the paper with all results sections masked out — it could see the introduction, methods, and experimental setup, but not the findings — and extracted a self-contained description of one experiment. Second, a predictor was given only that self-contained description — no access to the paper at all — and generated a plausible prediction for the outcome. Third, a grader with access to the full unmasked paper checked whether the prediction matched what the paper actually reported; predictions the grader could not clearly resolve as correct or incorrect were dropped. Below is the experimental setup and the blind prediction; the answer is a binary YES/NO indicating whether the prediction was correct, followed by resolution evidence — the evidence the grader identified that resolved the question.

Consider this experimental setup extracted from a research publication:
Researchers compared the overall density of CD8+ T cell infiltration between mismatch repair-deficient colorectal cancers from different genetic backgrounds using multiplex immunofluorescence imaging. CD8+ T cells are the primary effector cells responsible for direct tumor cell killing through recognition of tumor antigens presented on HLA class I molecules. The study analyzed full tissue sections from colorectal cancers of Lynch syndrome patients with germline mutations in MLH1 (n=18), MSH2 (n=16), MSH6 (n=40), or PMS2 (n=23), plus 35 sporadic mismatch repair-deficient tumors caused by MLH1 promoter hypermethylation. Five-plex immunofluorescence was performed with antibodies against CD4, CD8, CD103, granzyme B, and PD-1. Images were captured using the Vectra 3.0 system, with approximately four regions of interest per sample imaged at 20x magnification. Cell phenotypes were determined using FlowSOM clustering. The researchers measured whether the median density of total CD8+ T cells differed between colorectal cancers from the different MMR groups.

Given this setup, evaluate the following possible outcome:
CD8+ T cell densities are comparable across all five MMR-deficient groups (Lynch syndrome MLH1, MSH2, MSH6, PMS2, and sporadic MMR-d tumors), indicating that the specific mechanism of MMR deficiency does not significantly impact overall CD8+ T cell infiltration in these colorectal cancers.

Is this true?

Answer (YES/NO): YES